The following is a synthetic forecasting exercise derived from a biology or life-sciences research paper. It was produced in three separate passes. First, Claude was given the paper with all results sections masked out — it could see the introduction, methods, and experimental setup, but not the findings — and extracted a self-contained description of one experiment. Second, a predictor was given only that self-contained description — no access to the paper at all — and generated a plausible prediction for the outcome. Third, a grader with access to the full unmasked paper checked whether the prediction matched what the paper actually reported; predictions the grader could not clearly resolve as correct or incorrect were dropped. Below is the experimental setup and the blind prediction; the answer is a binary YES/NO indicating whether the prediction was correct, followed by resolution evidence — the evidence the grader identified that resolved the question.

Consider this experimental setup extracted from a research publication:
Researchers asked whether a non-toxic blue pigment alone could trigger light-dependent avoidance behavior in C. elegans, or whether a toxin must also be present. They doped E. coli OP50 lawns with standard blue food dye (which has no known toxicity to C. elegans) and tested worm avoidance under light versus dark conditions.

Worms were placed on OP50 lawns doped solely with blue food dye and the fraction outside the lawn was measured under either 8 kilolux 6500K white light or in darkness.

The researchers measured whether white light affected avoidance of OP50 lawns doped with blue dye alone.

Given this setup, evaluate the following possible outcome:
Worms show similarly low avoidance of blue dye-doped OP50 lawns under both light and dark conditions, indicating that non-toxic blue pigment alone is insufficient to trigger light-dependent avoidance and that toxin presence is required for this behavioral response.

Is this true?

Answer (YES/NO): YES